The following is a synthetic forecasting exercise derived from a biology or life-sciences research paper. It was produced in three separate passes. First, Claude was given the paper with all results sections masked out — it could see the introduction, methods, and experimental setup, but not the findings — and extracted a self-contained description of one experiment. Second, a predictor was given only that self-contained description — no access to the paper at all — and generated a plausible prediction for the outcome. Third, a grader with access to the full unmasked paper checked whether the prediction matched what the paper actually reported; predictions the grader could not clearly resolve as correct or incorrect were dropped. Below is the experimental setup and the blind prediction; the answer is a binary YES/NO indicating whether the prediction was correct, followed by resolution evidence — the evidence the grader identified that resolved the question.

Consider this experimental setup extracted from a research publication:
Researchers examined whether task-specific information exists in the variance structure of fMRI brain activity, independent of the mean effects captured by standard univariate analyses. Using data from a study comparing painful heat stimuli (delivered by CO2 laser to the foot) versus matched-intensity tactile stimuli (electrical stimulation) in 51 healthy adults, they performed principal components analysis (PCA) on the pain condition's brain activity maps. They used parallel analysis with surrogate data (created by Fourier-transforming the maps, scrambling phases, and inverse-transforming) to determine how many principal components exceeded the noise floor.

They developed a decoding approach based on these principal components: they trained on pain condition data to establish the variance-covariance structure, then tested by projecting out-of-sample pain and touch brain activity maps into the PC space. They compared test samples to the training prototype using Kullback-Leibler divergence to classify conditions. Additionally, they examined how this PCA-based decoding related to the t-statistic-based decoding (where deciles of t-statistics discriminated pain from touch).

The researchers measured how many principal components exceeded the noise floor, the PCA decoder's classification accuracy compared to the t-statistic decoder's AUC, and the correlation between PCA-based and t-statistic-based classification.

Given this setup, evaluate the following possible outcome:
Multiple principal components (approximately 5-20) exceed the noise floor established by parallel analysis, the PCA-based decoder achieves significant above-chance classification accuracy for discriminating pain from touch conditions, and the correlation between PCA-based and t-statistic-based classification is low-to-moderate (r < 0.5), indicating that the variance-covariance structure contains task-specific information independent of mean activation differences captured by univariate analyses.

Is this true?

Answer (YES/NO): NO